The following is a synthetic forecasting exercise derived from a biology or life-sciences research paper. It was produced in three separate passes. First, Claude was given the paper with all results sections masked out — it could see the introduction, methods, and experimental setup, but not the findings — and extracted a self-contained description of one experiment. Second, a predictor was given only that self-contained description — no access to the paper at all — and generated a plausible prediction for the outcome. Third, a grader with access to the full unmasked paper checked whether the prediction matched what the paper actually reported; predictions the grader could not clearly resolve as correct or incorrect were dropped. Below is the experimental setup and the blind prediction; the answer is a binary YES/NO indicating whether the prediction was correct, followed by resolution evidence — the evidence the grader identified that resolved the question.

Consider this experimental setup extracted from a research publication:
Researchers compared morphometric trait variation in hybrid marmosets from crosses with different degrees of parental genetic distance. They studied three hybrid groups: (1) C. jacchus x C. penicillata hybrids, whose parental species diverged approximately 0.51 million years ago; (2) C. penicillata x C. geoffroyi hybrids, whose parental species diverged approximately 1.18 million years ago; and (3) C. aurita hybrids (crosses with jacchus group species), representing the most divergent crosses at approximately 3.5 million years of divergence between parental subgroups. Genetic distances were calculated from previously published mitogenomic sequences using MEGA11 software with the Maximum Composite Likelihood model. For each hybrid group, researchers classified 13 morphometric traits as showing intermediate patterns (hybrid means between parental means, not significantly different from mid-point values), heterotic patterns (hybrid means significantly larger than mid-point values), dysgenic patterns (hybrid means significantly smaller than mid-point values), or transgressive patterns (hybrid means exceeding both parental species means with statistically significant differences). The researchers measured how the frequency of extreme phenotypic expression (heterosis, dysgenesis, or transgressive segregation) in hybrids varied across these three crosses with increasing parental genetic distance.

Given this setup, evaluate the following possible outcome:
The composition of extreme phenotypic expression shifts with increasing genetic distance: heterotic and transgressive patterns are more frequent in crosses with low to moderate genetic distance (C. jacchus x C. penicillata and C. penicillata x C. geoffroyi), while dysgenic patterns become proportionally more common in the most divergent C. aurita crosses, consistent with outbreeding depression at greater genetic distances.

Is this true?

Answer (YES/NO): NO